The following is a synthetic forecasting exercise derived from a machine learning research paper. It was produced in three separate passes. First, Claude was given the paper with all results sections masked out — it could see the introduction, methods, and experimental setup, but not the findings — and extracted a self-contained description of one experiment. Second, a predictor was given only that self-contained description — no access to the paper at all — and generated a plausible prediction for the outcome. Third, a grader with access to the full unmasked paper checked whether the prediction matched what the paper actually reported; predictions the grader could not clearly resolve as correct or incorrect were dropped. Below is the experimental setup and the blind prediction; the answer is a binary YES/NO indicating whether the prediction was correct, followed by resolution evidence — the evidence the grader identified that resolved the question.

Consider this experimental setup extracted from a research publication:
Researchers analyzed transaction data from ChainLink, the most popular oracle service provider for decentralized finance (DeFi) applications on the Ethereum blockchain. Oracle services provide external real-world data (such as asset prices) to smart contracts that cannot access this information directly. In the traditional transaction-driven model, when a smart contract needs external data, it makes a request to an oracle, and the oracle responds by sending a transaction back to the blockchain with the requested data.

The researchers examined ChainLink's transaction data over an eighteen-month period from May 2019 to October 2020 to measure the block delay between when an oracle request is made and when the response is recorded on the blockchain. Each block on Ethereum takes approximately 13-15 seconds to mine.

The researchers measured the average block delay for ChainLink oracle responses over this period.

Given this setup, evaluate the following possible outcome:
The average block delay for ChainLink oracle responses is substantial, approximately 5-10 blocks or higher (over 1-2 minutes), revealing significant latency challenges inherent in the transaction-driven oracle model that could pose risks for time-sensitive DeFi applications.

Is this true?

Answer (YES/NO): NO